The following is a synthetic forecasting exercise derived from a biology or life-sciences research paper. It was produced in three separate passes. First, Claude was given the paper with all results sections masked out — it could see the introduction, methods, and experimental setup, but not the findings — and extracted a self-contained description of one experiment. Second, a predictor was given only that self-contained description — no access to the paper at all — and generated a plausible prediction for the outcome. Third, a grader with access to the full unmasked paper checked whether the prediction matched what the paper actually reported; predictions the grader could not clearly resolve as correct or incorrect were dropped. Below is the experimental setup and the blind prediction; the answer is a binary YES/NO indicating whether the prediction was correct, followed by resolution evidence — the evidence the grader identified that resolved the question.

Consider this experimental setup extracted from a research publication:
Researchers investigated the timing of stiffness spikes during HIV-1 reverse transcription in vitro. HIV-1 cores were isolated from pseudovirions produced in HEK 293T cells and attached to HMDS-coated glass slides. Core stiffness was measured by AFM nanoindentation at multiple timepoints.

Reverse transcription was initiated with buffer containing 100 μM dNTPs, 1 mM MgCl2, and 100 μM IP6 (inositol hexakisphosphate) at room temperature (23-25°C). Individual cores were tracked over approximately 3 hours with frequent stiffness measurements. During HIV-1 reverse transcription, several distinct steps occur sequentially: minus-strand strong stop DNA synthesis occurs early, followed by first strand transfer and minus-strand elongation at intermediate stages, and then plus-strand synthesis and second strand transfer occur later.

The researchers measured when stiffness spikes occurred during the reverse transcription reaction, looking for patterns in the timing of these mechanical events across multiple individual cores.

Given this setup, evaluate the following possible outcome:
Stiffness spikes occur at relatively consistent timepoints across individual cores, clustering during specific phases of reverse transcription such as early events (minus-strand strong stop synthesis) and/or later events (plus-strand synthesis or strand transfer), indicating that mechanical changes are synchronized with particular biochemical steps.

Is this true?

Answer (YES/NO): YES